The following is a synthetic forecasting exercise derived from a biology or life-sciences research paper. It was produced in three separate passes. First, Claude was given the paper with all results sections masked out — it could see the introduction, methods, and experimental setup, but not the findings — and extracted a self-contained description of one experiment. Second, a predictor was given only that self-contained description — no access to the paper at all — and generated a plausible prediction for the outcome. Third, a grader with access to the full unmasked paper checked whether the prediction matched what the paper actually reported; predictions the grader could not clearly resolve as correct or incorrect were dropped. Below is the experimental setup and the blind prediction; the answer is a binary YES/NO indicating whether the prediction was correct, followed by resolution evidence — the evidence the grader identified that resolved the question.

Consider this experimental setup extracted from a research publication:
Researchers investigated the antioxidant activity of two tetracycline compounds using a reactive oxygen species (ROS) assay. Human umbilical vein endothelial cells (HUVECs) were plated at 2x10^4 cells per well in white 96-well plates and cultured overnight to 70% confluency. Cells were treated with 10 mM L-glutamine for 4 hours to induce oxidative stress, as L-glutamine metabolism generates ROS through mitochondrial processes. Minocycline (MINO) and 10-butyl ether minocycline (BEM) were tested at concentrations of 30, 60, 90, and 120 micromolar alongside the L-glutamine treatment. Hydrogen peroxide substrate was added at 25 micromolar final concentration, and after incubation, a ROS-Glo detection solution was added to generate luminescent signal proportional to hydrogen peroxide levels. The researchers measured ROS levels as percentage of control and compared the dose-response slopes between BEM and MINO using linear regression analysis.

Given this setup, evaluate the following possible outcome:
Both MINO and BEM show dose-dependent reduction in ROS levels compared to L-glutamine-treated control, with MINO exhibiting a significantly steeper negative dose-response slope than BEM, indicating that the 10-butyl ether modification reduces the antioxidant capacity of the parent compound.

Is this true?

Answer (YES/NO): NO